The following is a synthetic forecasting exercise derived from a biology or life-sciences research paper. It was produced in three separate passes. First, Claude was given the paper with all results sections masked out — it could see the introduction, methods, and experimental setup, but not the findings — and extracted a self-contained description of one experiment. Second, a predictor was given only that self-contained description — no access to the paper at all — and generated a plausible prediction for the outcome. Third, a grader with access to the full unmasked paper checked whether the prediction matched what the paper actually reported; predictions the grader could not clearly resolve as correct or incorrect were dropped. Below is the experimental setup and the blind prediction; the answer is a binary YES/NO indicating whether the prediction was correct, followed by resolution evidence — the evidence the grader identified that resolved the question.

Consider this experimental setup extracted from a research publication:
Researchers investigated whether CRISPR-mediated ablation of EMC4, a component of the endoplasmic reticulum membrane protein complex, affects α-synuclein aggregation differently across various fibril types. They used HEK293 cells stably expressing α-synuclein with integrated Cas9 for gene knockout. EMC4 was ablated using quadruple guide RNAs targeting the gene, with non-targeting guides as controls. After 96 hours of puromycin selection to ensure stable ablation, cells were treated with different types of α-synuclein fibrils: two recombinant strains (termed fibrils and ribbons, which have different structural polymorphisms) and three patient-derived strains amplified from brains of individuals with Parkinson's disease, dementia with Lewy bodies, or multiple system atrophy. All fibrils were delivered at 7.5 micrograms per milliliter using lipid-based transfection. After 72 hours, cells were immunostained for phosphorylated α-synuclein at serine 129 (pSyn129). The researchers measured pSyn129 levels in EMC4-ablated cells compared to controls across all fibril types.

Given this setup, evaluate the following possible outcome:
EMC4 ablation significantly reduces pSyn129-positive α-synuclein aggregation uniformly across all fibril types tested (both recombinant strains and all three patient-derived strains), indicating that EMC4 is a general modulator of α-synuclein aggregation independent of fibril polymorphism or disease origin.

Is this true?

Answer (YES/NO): NO